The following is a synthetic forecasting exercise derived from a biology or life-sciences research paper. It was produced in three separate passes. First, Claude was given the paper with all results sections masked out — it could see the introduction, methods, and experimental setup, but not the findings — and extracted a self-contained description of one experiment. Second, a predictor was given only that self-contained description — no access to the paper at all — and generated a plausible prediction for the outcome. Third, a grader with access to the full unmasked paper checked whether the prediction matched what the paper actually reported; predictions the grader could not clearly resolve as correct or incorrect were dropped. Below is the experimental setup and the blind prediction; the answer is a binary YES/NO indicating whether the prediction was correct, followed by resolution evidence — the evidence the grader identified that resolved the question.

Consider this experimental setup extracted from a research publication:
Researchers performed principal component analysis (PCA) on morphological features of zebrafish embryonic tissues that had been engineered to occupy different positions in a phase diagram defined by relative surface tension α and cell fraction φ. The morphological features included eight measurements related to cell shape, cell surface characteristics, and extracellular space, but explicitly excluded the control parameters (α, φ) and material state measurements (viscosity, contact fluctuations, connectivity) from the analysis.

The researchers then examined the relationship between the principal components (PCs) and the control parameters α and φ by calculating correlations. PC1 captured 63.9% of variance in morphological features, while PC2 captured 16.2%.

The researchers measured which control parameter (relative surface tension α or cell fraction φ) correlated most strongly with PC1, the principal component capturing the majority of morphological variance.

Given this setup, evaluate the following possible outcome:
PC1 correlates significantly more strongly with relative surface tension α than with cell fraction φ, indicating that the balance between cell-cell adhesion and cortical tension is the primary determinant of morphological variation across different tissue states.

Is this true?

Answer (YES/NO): YES